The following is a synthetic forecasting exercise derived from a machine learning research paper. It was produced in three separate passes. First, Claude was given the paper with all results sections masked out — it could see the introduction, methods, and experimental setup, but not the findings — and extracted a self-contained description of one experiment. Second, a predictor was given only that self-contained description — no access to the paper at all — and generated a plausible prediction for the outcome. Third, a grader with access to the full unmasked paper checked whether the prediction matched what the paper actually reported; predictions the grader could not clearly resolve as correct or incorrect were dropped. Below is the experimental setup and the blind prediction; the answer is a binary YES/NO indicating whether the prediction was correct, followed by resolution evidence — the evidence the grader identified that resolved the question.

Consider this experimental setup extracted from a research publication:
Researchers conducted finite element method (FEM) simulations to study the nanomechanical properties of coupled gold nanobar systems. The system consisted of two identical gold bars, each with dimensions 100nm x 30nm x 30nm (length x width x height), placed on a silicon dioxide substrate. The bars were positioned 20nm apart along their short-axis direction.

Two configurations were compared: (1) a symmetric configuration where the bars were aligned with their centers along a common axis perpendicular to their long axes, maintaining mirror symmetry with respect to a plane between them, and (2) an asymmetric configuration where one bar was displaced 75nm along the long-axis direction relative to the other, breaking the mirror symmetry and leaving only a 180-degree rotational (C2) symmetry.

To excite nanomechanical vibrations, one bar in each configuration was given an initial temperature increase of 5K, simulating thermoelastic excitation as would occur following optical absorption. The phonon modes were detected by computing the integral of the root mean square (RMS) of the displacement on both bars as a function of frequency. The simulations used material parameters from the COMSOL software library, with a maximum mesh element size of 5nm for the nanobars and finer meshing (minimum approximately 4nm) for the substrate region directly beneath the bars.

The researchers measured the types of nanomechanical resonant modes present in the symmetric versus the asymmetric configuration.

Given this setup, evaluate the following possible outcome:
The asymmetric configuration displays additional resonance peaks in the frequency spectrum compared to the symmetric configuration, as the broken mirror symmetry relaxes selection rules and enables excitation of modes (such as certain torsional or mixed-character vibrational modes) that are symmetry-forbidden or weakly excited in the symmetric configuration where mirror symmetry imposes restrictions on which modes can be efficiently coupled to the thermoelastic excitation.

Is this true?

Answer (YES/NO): YES